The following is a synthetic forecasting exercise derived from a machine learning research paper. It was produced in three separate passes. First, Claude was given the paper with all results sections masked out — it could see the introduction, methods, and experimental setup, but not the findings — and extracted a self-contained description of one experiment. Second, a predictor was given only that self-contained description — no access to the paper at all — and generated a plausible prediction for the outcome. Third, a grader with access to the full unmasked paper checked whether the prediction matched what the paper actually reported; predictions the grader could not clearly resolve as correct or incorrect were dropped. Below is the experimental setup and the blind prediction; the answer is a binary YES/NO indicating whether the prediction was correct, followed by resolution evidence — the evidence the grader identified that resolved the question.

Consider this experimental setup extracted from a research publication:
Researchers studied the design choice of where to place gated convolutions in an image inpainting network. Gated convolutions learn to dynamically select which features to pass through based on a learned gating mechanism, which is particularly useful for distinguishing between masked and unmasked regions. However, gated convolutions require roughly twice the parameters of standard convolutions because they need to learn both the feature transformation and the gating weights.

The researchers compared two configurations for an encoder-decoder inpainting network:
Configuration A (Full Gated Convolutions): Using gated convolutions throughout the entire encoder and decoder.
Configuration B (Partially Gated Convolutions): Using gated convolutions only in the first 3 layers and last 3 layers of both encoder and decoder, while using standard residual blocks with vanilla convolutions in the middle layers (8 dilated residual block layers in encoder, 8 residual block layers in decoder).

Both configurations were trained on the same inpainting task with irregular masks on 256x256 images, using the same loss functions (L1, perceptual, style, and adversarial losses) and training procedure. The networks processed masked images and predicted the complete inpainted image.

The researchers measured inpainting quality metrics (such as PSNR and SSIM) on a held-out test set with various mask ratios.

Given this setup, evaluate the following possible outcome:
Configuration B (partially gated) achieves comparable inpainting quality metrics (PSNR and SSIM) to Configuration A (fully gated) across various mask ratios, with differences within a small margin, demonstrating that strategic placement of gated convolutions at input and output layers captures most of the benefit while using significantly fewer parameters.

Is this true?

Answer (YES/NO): YES